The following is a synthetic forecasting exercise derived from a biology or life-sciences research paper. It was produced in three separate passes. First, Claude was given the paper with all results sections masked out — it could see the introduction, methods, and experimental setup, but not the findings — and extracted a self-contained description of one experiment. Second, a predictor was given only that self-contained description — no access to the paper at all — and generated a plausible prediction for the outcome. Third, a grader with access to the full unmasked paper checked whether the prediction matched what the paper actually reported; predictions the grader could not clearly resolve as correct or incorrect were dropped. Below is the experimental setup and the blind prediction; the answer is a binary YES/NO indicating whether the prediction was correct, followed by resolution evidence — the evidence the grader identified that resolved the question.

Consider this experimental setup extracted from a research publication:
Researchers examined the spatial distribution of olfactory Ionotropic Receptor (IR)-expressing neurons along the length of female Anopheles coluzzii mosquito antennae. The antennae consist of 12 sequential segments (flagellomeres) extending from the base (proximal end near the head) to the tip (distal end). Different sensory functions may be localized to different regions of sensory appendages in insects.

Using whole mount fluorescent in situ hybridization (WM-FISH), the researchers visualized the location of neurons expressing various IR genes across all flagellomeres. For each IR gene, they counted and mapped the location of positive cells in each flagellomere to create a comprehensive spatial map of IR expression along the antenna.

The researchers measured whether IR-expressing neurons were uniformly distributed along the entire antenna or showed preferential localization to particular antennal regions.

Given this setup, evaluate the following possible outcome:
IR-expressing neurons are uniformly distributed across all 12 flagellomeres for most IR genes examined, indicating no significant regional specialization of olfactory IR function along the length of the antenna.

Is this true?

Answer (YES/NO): NO